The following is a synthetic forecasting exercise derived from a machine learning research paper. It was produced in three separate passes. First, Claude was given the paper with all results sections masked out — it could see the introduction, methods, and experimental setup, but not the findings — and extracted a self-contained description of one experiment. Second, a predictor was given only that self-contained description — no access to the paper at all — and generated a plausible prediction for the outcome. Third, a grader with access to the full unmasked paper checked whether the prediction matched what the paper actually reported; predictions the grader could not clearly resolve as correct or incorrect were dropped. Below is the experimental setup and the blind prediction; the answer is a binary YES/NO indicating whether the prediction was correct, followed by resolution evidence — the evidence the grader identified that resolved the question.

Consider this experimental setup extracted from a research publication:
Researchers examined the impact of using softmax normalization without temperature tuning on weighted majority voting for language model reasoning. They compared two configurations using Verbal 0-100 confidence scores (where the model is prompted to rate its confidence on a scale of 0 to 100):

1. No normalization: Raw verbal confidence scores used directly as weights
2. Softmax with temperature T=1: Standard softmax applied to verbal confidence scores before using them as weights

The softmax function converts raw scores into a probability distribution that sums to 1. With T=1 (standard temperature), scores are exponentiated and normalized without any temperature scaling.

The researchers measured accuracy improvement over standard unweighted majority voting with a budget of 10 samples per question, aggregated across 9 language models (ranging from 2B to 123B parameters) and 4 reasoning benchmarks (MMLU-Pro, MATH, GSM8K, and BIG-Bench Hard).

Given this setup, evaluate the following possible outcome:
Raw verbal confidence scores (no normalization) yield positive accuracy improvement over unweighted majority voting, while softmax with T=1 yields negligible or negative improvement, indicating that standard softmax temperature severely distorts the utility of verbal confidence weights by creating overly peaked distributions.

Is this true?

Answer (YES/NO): YES